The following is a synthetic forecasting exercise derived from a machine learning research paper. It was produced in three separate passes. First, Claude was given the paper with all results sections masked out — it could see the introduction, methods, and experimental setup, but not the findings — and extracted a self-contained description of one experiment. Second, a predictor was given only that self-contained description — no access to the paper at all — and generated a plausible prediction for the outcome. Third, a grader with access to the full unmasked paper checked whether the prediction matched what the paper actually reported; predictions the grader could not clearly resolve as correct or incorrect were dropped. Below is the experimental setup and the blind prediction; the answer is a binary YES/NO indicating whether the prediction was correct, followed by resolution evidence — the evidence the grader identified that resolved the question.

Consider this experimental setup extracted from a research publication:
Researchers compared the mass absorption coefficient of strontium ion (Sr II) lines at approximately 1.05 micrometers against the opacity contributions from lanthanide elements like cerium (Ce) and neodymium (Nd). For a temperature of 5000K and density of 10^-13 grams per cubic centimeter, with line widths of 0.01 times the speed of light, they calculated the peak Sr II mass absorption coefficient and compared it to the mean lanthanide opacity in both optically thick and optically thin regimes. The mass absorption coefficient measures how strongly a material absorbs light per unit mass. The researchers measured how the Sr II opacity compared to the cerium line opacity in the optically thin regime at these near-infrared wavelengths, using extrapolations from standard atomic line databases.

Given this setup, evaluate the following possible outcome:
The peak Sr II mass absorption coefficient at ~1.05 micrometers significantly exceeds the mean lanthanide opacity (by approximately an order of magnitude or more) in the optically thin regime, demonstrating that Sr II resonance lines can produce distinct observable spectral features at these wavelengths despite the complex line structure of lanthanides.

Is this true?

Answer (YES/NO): YES